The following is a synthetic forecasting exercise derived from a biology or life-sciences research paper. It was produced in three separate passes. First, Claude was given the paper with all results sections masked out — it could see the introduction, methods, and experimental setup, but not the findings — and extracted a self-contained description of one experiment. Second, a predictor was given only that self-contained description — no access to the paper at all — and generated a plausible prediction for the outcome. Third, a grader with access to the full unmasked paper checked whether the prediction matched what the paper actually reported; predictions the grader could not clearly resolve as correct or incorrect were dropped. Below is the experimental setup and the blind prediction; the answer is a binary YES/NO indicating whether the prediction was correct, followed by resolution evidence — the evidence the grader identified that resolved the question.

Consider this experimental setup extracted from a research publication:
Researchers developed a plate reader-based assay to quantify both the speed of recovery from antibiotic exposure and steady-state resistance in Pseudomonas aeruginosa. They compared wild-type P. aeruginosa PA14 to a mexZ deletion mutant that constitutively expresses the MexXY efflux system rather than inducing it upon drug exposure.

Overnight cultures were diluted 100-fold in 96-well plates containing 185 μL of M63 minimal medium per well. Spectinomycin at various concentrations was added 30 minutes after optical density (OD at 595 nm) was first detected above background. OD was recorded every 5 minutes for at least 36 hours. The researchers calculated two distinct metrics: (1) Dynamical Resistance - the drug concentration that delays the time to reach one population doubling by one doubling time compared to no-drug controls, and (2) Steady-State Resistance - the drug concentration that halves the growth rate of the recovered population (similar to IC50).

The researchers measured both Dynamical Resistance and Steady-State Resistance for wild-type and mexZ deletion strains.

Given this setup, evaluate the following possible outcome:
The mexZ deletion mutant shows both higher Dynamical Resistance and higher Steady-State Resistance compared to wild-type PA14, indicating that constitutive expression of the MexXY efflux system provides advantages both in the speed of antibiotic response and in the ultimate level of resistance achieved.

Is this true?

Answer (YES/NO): NO